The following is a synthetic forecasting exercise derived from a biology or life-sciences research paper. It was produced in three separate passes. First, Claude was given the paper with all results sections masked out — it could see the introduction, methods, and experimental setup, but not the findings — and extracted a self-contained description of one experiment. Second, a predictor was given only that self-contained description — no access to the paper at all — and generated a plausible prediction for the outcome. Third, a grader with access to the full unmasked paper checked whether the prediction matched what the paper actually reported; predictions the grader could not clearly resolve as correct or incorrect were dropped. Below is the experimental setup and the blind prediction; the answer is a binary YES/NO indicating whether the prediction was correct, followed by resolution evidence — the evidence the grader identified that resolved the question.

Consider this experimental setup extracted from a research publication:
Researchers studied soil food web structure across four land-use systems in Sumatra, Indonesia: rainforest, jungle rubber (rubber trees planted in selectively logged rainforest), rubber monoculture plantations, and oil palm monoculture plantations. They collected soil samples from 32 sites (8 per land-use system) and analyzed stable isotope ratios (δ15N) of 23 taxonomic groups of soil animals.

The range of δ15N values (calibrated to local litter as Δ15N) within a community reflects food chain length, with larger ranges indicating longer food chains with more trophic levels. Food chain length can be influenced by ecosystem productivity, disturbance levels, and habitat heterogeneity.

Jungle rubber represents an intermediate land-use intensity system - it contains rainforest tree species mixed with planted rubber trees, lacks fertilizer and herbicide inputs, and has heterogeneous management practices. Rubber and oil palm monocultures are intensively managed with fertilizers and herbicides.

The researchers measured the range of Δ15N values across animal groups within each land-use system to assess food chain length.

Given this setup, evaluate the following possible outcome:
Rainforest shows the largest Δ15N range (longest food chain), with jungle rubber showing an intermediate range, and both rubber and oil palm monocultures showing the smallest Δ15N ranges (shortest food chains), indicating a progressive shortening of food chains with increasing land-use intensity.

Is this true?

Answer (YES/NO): NO